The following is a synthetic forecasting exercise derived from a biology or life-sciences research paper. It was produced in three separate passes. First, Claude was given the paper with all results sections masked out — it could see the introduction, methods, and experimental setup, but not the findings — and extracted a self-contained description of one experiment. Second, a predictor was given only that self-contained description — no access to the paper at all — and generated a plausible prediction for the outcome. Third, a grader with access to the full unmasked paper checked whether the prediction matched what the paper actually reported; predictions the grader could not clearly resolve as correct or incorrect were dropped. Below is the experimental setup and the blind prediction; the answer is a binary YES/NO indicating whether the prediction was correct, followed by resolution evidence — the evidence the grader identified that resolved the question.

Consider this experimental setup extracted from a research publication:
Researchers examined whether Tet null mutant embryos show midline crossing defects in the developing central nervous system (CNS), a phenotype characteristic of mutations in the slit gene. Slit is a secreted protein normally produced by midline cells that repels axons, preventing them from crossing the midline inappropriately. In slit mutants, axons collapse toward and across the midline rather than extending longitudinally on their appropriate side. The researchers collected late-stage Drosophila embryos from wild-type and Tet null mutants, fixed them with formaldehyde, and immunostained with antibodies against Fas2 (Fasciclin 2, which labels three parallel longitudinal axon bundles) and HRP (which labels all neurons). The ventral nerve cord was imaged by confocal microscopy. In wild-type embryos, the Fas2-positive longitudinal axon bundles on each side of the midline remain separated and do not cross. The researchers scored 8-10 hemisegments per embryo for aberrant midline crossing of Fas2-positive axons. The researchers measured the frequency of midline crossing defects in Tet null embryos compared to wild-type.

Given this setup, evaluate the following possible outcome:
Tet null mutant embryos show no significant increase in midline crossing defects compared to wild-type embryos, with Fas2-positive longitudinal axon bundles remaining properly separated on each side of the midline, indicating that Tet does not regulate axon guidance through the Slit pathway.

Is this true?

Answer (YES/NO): NO